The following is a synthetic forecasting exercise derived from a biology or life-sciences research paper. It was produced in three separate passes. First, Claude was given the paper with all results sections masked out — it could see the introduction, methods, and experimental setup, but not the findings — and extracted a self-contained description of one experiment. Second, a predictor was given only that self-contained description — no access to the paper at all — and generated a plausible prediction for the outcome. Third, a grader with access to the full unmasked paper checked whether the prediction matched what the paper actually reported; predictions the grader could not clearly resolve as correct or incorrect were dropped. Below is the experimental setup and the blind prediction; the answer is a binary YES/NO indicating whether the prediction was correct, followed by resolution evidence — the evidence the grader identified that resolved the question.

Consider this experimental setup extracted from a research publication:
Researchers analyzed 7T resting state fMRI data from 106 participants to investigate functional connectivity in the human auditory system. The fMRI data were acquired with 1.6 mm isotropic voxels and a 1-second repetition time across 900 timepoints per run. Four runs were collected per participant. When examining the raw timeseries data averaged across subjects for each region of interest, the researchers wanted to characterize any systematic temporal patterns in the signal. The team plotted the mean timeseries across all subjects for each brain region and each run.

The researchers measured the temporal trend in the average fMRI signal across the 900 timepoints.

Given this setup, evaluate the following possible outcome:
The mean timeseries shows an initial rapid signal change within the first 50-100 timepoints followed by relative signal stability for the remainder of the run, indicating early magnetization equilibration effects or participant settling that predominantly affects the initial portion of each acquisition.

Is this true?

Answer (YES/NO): NO